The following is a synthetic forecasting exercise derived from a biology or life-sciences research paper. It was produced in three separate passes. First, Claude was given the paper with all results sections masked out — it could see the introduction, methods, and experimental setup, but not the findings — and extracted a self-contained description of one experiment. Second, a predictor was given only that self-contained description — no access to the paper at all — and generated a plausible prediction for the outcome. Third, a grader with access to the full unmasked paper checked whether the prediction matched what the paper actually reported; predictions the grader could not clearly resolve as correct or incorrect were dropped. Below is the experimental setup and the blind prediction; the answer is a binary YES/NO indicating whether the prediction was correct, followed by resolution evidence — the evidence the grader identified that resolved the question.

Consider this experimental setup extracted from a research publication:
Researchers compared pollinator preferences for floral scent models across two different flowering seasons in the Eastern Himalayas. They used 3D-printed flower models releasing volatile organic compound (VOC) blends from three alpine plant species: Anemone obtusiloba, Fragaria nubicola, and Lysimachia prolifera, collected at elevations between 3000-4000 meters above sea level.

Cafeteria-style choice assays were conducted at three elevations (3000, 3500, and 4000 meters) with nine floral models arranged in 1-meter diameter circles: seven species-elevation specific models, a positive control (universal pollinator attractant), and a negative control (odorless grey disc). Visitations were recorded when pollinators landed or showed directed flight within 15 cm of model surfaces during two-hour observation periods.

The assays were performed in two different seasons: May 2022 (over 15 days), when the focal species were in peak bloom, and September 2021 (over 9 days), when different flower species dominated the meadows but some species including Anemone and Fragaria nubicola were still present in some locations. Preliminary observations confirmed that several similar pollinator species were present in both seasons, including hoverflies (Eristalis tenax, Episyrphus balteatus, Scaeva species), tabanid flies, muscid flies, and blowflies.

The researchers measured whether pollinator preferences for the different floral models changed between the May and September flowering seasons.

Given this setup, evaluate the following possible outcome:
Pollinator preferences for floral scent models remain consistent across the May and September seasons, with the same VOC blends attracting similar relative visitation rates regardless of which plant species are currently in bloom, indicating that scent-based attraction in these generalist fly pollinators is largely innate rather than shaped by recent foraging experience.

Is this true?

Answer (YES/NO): NO